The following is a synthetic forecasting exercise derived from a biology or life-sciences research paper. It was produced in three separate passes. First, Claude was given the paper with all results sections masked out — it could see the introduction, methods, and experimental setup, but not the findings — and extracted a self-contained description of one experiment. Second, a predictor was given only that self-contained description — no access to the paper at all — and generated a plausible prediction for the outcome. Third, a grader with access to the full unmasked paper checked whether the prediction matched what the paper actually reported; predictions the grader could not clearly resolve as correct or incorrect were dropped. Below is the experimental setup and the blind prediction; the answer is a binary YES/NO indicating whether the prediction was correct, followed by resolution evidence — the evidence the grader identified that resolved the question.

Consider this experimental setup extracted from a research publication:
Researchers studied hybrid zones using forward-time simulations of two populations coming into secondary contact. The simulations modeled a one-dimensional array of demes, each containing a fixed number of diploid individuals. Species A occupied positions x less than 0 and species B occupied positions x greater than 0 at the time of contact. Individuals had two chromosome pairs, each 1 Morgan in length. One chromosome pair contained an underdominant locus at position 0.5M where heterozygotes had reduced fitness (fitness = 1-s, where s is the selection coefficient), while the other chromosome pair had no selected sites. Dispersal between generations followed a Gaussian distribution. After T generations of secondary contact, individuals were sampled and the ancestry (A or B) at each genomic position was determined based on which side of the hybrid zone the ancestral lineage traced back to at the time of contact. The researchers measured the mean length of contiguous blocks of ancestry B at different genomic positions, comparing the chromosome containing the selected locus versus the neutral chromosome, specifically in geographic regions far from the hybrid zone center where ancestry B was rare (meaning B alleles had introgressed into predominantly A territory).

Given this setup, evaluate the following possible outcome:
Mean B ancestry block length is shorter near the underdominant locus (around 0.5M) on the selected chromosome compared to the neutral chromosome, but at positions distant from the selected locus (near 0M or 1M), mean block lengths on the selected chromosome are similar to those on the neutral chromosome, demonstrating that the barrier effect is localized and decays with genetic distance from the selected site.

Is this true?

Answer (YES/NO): NO